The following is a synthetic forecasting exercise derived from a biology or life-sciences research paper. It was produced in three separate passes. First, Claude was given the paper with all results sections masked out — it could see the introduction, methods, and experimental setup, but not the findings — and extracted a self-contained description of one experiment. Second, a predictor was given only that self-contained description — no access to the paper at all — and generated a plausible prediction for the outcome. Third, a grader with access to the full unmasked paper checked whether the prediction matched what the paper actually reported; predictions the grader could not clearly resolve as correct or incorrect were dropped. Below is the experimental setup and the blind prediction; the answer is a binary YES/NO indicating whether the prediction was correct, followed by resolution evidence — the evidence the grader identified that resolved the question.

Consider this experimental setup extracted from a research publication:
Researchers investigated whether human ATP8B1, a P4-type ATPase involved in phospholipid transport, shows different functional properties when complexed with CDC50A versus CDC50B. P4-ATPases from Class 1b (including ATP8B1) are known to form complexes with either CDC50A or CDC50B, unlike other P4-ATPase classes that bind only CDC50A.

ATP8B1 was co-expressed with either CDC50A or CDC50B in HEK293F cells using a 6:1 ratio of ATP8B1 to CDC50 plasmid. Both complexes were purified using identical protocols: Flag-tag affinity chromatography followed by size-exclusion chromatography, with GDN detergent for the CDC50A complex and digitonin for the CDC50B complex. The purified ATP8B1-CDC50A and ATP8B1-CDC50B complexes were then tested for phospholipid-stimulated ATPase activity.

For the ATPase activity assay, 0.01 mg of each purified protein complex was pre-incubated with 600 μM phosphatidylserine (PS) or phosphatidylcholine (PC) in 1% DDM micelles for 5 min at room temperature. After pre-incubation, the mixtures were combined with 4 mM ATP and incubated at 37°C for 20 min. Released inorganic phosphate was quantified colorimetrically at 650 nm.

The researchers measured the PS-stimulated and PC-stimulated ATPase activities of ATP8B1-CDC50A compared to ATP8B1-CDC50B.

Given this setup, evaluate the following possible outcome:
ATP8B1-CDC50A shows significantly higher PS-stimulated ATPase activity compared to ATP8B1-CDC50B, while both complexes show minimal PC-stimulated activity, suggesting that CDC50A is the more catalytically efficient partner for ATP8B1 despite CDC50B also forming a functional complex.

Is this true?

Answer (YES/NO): NO